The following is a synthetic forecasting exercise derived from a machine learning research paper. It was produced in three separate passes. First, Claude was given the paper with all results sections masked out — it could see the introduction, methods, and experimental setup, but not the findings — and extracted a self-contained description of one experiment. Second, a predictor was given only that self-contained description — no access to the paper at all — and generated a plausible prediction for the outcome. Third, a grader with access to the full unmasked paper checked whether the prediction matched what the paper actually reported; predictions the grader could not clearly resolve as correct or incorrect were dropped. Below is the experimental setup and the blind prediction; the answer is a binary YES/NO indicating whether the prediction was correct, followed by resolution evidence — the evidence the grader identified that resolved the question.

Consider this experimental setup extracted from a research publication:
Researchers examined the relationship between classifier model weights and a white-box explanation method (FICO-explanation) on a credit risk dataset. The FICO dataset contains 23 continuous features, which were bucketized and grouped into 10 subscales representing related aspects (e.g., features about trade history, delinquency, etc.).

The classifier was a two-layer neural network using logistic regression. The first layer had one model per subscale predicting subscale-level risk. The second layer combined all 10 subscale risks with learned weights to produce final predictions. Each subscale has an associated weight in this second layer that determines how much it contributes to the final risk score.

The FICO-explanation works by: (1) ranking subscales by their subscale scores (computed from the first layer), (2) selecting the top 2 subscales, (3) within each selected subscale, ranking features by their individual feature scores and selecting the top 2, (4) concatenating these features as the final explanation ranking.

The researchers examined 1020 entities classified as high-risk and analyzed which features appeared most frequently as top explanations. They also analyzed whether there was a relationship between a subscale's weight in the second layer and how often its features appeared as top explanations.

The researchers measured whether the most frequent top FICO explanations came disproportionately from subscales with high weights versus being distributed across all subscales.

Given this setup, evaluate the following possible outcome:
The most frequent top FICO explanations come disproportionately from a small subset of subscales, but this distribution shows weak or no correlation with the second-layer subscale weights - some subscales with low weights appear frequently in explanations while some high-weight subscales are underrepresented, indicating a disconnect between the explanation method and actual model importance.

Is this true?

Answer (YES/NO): NO